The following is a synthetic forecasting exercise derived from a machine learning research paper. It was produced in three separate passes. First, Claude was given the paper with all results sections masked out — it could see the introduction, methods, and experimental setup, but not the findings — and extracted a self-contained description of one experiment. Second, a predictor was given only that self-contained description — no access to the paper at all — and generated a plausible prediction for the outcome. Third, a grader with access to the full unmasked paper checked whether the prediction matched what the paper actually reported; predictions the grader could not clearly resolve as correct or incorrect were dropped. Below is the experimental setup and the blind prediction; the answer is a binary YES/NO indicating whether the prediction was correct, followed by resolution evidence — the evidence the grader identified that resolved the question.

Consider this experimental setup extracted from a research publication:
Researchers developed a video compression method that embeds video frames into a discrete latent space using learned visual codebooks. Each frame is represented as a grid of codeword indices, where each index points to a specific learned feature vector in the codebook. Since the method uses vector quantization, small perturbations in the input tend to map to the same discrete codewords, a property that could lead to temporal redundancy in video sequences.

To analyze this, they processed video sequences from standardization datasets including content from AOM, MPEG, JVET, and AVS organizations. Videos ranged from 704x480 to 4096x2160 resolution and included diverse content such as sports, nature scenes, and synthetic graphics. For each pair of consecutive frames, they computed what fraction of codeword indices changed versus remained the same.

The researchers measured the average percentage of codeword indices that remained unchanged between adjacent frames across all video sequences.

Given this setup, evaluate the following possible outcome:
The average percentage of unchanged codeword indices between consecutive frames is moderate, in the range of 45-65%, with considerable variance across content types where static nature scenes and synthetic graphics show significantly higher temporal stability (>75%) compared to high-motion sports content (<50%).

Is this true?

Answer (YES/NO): NO